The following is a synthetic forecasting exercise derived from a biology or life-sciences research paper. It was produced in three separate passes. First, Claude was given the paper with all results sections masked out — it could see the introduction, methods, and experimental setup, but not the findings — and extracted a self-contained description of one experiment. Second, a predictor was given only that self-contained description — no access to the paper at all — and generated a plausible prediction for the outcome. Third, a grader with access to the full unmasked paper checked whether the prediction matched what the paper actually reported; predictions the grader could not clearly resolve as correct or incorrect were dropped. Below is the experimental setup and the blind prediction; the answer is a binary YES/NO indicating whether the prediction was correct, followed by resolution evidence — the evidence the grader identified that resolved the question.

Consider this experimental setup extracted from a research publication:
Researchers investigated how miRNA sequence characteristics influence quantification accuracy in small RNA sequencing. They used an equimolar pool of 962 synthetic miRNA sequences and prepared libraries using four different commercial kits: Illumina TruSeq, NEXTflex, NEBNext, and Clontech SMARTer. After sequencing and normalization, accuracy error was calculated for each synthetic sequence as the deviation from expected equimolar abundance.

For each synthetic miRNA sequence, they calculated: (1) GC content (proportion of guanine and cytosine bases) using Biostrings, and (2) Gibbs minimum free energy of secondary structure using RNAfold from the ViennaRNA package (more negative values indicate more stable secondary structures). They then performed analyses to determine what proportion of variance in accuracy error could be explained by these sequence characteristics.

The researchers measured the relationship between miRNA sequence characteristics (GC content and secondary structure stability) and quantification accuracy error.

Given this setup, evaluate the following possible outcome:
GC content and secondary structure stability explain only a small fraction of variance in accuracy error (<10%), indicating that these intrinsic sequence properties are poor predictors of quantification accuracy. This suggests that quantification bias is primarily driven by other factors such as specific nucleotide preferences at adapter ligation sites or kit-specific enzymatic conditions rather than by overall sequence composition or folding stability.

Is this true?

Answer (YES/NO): NO